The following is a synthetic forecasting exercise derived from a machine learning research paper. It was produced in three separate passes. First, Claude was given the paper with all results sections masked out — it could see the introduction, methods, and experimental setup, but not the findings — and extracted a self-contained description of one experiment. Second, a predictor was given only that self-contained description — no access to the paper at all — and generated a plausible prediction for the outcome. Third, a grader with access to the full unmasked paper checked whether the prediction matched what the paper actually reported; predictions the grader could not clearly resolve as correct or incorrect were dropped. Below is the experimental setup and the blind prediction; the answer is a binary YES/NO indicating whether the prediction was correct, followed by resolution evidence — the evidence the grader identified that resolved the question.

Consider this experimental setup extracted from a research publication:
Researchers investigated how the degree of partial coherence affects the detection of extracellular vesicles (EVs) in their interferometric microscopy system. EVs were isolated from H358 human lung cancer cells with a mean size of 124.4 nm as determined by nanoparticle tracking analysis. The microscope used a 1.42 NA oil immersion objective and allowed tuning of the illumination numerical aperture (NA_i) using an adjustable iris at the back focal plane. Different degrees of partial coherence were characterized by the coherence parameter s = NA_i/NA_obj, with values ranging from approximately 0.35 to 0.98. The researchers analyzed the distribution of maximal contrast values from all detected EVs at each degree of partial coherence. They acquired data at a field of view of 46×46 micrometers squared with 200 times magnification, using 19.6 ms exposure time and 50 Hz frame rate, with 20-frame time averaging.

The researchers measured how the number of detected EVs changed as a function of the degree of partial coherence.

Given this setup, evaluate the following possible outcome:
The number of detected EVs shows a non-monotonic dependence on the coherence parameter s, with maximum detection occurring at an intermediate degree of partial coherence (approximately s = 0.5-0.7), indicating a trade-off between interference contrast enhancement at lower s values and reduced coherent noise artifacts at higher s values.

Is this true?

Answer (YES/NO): YES